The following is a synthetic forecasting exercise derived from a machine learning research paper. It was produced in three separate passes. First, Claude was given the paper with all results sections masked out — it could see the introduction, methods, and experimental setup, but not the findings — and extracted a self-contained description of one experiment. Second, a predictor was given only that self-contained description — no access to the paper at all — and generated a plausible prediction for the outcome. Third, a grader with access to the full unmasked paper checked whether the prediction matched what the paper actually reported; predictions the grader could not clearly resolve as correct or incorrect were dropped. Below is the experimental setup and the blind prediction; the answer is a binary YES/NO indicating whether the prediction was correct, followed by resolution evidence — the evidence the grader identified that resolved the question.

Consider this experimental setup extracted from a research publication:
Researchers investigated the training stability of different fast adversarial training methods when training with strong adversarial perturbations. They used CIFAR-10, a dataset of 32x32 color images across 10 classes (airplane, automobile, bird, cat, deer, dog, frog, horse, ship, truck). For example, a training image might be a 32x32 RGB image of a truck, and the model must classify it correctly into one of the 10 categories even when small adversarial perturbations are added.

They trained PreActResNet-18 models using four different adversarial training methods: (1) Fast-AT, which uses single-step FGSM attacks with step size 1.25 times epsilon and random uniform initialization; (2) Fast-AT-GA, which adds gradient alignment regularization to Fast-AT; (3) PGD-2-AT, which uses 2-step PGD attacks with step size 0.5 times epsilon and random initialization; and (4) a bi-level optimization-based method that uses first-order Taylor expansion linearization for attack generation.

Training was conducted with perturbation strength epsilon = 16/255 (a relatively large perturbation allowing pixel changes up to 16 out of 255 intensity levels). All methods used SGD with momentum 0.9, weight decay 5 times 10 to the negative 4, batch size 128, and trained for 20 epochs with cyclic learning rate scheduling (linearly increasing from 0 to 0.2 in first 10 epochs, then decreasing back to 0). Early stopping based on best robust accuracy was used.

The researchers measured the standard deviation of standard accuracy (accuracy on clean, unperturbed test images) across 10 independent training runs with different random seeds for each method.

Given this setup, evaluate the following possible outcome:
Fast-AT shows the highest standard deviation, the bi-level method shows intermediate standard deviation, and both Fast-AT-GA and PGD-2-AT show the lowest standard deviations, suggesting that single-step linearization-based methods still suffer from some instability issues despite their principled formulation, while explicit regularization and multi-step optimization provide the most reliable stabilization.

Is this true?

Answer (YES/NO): NO